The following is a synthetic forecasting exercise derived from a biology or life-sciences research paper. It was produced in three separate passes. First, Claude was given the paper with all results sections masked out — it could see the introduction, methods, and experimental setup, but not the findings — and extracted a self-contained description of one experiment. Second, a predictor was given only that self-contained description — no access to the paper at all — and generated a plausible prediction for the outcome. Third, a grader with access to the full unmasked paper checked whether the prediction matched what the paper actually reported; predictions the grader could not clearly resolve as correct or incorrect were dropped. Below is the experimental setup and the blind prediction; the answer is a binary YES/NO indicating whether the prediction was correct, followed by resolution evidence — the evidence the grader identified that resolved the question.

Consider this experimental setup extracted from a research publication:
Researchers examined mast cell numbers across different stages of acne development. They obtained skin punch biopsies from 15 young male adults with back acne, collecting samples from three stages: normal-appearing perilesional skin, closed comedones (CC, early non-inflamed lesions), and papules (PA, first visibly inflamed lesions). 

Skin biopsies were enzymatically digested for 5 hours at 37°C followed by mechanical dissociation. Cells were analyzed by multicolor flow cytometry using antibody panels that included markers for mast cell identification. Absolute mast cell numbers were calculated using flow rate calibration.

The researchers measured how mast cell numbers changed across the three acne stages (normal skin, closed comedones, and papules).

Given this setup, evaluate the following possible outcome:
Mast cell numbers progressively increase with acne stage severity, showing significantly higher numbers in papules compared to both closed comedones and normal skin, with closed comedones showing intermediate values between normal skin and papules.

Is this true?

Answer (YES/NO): NO